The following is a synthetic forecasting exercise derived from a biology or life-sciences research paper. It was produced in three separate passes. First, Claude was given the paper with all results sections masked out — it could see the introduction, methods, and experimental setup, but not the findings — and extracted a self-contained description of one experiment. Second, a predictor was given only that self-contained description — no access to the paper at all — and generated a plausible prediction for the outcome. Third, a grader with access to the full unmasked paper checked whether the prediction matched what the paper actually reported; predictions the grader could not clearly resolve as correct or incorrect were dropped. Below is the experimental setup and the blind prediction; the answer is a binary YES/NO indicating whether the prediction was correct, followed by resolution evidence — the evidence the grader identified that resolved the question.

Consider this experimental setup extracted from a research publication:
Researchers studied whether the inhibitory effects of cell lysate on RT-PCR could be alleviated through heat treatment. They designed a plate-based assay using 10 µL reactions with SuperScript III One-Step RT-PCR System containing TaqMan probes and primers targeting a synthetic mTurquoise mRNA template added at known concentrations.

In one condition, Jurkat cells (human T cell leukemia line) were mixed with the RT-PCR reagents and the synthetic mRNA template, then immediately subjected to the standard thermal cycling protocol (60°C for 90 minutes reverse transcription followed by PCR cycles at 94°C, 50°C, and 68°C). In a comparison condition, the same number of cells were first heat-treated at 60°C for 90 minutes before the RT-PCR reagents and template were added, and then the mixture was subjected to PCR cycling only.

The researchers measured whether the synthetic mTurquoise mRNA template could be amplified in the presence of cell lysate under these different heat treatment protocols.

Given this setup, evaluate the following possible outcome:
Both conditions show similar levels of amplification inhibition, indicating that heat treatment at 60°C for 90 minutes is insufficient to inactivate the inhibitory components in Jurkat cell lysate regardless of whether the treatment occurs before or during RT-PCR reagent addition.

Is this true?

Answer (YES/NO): NO